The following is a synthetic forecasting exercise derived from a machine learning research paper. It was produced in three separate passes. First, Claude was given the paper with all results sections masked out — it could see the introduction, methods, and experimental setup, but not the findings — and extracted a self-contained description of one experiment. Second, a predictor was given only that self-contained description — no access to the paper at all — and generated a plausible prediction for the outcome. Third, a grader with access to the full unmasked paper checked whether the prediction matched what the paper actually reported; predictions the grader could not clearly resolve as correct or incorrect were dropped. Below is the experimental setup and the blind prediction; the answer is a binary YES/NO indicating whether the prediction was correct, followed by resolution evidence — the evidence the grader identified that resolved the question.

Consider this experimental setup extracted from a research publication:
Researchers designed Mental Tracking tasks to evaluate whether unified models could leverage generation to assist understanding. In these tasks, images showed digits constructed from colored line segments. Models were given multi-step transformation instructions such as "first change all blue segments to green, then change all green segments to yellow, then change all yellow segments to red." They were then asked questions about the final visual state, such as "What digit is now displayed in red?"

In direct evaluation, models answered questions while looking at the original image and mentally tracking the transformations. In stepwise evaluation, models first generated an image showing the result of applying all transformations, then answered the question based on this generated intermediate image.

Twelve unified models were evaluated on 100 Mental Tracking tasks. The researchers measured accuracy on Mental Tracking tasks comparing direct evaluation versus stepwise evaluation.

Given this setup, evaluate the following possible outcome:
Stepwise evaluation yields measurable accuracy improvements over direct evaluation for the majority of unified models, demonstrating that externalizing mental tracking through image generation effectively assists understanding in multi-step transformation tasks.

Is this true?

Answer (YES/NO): NO